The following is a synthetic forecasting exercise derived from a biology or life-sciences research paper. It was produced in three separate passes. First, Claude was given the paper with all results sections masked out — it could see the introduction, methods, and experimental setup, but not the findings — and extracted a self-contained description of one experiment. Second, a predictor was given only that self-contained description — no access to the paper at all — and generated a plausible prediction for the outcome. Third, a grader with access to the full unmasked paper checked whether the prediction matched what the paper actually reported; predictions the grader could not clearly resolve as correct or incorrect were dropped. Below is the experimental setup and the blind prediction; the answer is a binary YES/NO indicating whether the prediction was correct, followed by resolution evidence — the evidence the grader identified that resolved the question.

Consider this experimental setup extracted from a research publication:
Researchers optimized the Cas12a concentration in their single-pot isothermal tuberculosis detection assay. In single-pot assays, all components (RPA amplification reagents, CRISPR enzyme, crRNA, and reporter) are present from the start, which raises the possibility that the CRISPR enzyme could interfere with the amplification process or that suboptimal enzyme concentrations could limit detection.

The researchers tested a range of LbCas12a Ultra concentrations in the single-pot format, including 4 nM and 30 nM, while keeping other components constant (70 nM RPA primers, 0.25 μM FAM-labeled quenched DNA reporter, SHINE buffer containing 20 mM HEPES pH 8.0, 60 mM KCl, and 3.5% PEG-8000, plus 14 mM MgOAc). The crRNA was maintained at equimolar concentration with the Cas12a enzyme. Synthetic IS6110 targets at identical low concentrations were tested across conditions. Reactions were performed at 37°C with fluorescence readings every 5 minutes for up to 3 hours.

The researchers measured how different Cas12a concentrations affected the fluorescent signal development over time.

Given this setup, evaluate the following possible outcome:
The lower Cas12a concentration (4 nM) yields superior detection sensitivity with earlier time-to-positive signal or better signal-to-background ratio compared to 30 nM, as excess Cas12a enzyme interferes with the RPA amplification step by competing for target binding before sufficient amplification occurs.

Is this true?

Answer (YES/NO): NO